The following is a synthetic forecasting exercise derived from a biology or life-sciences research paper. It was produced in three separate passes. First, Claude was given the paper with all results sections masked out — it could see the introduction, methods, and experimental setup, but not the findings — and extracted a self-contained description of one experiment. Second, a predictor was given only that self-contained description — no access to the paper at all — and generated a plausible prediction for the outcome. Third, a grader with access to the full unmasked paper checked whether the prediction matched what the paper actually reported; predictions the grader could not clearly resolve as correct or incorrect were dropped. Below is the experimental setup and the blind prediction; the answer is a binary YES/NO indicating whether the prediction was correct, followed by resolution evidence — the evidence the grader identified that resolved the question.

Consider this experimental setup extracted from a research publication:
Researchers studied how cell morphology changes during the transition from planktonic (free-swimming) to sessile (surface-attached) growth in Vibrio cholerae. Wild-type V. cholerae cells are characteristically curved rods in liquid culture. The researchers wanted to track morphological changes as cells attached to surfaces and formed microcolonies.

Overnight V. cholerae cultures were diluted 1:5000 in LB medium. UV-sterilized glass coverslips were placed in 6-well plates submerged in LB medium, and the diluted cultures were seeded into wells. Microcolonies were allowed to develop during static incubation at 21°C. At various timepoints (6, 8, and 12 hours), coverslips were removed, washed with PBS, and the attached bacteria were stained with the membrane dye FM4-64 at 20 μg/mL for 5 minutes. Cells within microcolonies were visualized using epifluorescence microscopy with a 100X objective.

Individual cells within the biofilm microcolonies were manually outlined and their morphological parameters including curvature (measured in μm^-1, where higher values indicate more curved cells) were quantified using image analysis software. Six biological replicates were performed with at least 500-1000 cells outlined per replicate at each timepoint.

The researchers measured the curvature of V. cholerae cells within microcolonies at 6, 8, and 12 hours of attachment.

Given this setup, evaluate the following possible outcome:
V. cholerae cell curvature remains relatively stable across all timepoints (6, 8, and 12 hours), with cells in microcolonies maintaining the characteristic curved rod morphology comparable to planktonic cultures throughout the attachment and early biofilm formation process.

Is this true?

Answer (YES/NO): NO